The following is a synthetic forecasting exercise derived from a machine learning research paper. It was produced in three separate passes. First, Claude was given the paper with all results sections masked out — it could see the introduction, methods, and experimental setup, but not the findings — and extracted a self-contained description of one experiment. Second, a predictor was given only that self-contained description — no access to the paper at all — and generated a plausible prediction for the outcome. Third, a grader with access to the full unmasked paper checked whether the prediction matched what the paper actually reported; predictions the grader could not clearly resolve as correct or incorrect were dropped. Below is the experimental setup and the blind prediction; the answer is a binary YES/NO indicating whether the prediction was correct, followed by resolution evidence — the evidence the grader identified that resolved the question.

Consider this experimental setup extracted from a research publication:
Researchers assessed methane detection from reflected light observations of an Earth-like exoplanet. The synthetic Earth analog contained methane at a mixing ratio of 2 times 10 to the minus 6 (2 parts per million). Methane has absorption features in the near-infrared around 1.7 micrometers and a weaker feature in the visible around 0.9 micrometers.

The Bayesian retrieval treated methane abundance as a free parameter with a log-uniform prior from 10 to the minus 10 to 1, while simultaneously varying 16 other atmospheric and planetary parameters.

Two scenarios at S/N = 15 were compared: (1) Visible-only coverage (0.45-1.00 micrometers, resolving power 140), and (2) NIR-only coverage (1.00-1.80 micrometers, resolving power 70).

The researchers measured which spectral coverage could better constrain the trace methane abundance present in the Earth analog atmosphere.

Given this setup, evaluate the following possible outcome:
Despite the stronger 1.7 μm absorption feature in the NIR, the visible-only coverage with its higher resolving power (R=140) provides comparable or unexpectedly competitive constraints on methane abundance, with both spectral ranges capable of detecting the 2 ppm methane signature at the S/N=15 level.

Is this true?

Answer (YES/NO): NO